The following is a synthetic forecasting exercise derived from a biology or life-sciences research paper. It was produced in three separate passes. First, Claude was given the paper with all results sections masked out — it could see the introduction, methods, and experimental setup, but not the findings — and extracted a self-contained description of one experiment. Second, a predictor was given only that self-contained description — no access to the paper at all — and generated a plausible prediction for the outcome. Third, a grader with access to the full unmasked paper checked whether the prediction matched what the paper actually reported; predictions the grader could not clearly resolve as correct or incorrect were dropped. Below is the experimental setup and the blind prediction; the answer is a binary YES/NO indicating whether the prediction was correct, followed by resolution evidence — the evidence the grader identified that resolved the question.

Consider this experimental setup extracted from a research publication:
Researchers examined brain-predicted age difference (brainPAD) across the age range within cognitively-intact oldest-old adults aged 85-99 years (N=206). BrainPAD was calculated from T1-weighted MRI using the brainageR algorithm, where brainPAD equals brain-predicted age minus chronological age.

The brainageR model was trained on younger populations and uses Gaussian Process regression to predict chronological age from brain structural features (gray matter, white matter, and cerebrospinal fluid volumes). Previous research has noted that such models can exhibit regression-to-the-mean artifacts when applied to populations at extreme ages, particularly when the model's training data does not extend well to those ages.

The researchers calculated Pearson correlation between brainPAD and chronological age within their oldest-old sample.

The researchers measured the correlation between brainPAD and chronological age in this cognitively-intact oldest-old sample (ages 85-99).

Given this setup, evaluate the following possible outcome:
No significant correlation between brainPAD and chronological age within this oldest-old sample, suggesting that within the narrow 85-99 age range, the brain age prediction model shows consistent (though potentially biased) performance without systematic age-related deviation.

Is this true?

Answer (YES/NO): NO